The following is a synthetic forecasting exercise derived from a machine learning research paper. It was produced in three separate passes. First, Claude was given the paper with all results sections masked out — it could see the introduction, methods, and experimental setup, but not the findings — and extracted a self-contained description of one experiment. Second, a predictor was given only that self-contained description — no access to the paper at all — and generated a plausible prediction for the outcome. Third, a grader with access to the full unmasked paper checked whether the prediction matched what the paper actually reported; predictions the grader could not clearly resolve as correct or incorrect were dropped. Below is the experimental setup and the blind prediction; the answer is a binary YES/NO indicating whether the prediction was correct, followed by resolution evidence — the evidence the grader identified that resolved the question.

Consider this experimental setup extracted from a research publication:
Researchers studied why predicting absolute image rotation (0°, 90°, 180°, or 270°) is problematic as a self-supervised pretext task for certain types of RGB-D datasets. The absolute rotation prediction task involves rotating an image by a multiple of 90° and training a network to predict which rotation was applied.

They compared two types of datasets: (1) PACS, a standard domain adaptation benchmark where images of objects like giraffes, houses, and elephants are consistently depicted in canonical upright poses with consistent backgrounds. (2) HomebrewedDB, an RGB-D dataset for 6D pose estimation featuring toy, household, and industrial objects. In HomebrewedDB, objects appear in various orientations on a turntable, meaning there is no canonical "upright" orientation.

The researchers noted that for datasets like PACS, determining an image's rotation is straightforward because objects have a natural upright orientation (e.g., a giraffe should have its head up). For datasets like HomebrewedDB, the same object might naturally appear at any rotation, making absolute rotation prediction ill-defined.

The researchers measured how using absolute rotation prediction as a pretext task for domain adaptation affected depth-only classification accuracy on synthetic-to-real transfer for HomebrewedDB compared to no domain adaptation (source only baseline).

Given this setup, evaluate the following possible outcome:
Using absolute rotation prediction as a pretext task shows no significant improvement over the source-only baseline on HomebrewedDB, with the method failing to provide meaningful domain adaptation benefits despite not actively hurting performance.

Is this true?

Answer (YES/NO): NO